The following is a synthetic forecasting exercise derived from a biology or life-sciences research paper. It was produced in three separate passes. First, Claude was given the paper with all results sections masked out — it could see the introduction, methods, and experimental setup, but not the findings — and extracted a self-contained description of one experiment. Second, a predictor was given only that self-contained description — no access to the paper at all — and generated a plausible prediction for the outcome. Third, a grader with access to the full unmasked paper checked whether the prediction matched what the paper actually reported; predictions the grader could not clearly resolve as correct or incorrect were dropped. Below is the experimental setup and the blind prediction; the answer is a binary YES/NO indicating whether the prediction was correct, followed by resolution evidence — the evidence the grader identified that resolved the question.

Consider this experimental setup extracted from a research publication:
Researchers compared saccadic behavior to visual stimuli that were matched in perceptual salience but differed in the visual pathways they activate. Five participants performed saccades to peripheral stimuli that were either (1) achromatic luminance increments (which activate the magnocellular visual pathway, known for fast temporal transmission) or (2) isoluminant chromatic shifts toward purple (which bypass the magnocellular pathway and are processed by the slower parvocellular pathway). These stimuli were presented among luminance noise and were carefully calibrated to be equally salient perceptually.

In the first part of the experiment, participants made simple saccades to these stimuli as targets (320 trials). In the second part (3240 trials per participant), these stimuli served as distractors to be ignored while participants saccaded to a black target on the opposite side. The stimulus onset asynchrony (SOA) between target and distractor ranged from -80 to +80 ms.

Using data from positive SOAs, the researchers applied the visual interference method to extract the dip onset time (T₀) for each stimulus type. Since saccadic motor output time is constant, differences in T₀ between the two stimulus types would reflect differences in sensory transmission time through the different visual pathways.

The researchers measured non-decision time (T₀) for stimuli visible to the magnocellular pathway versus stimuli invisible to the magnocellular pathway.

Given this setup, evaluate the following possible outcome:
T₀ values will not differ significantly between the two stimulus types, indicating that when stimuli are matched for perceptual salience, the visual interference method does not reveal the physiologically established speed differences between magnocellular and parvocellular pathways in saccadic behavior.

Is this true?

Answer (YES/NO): NO